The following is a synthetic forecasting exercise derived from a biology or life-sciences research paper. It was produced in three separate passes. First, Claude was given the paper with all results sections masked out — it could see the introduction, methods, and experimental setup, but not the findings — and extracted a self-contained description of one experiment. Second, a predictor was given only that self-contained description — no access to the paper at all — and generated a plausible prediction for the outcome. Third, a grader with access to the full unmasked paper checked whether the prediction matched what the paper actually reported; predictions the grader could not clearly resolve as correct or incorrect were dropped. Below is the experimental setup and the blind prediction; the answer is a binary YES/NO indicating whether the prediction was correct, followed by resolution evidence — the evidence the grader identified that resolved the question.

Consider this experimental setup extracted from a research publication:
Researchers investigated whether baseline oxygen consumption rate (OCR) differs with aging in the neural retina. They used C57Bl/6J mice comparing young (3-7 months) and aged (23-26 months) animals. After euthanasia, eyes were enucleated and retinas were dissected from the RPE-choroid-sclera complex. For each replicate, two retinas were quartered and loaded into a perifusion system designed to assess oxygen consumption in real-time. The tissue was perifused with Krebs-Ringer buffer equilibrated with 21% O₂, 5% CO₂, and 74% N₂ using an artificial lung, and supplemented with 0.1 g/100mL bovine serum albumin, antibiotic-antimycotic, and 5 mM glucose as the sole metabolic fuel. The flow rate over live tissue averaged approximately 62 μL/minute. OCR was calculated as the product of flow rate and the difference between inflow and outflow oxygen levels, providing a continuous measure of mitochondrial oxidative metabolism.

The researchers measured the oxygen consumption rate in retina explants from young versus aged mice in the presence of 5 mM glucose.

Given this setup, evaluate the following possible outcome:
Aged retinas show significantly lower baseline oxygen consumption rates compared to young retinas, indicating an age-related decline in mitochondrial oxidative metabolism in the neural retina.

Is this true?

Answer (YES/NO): NO